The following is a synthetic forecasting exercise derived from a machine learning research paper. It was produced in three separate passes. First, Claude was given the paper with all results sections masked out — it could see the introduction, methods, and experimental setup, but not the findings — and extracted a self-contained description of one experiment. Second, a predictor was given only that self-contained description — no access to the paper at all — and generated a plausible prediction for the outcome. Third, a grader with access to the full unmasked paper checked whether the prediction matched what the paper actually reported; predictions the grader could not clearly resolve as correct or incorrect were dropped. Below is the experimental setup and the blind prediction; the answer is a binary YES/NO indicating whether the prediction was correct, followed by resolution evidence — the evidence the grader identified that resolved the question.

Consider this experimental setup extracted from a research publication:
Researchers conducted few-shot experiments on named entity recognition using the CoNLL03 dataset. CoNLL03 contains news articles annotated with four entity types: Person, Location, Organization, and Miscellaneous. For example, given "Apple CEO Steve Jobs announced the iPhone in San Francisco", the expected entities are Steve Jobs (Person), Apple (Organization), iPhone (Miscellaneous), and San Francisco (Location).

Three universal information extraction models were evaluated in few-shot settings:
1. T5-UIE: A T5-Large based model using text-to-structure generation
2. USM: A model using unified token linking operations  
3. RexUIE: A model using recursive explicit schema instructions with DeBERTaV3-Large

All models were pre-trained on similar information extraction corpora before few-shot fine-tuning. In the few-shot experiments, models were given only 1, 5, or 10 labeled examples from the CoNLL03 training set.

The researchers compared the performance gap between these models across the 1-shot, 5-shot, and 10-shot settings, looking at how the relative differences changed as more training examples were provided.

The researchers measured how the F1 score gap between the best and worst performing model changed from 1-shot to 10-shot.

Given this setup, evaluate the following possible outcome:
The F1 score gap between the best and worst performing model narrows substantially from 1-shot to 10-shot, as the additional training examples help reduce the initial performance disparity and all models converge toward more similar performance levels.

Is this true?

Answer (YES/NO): YES